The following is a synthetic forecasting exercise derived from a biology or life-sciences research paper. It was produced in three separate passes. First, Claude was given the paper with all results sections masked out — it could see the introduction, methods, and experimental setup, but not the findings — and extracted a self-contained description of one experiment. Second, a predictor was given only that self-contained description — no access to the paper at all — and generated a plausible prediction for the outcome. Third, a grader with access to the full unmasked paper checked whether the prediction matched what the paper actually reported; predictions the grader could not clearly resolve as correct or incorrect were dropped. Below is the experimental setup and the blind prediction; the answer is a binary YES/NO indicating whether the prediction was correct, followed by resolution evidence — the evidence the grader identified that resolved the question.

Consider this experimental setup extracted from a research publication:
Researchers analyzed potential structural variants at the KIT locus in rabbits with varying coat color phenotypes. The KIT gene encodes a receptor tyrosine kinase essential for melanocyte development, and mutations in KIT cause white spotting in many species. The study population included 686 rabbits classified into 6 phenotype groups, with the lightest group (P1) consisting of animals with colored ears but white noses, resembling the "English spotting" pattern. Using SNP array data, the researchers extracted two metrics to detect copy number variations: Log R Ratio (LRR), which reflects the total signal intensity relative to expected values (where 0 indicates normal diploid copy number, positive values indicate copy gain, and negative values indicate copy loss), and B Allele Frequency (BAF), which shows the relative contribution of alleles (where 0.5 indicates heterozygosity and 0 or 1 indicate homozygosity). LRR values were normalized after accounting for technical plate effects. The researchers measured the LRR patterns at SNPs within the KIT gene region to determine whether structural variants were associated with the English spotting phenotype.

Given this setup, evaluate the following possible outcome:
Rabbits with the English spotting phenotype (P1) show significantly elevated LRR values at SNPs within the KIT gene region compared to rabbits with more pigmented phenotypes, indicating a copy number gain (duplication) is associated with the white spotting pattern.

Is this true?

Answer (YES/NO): NO